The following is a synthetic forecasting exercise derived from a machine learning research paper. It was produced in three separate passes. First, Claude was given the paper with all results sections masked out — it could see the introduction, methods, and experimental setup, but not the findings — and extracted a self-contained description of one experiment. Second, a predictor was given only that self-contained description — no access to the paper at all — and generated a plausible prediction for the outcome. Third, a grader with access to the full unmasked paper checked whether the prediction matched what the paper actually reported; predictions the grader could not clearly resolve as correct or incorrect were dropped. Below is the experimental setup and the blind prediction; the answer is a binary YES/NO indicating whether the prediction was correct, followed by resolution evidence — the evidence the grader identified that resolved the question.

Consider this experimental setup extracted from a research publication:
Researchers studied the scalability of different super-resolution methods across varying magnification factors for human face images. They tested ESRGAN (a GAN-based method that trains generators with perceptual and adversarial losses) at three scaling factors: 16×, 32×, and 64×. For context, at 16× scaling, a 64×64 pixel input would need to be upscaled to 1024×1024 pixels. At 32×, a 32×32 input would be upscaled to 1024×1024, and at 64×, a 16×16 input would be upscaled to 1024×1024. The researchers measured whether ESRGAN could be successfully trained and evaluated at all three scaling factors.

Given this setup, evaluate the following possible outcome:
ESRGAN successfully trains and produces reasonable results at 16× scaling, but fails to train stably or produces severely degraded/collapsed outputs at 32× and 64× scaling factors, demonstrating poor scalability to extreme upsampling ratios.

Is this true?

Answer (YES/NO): YES